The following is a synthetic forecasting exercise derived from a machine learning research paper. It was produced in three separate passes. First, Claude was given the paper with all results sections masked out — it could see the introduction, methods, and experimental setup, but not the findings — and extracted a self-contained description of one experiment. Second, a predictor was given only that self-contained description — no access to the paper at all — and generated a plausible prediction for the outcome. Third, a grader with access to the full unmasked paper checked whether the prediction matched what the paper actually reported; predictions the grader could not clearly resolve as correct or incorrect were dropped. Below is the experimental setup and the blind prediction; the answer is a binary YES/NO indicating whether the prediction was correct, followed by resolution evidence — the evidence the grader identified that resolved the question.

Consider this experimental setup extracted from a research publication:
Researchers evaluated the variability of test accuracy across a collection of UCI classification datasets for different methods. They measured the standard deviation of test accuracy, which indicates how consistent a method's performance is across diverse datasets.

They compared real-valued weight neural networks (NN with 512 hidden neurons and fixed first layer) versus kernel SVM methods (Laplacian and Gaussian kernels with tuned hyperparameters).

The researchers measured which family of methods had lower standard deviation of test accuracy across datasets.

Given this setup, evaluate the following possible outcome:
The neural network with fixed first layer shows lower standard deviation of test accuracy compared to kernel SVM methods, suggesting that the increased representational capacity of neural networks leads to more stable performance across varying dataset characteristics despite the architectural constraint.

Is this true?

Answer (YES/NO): NO